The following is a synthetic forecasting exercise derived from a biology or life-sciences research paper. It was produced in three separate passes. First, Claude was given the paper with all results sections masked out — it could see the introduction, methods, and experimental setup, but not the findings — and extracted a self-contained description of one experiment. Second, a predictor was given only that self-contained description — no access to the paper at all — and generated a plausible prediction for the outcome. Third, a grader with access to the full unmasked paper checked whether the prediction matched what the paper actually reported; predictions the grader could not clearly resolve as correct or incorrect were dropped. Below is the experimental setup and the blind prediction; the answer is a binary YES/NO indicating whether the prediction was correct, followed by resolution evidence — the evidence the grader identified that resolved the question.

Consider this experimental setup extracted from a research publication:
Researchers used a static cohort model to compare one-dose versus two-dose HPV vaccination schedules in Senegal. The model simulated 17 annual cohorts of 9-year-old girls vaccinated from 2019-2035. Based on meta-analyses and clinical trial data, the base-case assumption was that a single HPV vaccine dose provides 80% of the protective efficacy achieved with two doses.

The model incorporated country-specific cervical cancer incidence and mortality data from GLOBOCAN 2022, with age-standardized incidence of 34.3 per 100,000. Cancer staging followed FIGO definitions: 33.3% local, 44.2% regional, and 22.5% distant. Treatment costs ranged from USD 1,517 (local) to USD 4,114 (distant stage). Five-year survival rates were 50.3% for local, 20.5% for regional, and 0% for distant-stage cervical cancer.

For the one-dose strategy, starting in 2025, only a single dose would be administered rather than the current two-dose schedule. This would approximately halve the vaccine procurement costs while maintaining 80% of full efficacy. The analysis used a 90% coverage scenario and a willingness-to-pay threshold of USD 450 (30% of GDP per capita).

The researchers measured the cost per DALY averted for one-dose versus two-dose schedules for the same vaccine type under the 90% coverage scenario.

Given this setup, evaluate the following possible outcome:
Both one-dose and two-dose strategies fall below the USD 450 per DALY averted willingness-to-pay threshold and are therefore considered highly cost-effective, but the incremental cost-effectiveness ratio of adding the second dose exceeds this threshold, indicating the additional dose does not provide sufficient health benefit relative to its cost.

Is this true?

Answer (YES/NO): NO